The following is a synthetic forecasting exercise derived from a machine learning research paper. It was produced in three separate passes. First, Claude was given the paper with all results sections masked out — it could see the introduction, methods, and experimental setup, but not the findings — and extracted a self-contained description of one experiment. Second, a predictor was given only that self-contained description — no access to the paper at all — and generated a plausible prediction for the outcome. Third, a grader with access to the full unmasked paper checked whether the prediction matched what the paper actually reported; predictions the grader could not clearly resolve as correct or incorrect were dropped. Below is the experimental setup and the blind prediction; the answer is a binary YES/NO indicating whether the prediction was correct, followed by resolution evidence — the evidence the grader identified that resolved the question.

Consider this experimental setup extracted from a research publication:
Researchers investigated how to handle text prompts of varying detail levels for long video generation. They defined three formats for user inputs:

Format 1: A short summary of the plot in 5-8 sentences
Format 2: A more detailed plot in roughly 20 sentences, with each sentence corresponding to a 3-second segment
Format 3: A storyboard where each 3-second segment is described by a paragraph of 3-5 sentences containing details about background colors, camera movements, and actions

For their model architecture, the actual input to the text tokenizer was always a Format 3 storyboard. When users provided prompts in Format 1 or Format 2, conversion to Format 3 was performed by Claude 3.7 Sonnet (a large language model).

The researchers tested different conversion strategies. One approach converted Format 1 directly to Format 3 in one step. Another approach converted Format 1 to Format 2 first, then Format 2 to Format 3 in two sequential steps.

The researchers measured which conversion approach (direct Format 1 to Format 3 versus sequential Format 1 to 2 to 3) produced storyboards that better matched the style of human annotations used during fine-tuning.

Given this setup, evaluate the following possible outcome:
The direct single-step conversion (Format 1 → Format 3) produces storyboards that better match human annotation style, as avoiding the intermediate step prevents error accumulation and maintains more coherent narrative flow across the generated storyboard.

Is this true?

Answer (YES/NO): NO